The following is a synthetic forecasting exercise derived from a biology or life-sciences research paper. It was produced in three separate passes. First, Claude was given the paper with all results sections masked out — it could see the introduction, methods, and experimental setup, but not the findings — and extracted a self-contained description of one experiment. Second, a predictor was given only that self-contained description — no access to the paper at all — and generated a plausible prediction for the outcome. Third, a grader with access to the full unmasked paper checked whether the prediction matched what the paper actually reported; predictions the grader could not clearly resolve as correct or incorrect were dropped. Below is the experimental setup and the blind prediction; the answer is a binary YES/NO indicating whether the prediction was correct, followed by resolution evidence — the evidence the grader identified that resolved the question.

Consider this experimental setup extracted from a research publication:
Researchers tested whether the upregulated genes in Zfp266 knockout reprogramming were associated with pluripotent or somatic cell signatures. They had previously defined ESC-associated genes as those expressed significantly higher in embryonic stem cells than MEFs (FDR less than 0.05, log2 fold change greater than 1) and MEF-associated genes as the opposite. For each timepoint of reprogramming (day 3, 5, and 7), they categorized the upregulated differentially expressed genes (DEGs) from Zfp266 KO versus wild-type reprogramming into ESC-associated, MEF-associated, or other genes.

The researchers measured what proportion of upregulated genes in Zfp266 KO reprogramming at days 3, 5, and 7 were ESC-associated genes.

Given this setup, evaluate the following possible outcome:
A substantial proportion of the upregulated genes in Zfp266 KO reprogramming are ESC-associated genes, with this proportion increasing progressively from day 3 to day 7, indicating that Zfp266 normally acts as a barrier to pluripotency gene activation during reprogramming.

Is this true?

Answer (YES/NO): NO